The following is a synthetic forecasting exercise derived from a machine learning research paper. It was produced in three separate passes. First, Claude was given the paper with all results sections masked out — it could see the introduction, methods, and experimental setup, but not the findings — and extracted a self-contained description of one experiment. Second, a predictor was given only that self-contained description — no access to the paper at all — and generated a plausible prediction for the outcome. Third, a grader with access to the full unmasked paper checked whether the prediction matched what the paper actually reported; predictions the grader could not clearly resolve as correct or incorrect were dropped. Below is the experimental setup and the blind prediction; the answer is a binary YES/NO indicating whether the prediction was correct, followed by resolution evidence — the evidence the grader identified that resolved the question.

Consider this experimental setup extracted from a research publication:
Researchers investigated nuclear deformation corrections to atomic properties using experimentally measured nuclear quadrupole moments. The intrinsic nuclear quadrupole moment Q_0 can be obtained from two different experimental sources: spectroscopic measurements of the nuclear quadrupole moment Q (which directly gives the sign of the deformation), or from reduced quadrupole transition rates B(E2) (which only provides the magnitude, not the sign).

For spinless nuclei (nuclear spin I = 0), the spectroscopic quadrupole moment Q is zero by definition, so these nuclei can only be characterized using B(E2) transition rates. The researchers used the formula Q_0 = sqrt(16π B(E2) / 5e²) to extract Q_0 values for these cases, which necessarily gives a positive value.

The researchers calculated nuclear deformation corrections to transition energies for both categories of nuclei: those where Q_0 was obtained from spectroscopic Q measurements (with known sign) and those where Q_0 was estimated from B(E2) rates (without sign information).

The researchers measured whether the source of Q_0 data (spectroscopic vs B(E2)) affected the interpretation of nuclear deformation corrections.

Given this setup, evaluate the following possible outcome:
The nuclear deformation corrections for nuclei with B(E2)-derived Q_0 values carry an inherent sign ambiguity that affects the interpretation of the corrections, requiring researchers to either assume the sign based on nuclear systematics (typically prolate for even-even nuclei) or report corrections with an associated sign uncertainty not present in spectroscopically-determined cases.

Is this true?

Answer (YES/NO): YES